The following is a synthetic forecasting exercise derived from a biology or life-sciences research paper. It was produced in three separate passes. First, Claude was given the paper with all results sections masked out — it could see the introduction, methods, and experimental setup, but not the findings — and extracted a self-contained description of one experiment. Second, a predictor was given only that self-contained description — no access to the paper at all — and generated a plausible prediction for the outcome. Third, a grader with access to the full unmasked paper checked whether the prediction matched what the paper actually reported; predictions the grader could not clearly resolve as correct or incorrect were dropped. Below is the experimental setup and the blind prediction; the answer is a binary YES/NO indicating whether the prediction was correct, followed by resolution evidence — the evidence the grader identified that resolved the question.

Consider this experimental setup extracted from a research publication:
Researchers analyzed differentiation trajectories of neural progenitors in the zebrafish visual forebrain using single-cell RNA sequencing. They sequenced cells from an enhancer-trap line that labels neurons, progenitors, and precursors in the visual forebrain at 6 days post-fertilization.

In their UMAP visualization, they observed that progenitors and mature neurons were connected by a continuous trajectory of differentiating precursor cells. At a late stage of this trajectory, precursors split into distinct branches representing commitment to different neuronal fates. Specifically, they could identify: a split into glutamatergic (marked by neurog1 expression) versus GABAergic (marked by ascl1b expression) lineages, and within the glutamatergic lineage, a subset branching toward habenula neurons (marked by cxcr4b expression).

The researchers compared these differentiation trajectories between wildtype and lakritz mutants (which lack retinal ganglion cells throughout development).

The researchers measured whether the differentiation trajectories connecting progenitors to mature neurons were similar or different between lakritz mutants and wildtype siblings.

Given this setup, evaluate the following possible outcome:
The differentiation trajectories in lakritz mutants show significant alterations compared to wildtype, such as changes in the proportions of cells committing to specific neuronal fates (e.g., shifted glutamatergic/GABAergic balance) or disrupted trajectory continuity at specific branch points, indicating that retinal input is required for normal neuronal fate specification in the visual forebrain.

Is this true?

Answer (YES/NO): NO